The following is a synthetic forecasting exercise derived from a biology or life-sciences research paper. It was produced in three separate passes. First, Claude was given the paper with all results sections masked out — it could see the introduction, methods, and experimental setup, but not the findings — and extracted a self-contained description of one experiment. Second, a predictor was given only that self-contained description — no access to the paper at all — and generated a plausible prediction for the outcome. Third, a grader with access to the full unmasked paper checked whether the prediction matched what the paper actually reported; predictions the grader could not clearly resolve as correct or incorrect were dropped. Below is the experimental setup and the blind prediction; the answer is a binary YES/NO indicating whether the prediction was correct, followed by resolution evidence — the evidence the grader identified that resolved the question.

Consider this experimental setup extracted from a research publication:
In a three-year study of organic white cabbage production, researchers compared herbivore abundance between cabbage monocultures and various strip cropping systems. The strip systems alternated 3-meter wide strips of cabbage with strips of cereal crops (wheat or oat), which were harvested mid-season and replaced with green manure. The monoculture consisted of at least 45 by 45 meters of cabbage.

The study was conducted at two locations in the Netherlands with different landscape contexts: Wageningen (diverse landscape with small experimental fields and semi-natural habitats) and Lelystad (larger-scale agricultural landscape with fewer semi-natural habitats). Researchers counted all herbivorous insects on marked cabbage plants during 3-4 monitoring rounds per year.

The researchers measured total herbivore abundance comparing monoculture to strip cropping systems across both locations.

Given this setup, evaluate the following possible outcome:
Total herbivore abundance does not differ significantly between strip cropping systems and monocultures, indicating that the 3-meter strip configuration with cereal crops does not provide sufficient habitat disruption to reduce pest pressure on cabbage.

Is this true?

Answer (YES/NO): NO